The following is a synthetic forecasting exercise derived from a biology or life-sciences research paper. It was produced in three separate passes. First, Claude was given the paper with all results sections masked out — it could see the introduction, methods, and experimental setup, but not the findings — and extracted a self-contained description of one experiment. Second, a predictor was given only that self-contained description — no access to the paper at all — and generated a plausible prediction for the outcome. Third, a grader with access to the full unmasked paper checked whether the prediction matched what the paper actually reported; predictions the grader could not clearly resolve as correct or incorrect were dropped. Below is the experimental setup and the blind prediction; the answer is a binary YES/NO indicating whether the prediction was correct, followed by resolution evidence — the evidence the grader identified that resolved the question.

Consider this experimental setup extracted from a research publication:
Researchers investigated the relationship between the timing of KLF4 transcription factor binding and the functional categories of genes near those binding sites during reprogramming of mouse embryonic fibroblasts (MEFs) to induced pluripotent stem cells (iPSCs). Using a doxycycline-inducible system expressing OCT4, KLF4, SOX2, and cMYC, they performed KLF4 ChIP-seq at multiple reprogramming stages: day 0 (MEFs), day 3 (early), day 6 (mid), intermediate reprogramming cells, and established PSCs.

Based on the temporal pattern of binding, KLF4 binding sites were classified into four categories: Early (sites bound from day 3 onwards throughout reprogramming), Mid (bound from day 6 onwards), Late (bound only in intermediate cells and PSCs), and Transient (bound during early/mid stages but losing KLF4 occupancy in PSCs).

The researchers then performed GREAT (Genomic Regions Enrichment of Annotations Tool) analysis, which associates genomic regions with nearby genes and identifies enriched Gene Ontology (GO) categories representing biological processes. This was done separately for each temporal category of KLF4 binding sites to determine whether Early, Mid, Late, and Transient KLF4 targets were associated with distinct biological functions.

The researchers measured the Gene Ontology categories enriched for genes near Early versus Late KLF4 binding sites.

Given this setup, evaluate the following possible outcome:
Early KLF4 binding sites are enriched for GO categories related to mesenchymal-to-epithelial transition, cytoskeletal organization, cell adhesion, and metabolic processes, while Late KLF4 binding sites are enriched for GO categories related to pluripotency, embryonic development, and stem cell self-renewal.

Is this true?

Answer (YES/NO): NO